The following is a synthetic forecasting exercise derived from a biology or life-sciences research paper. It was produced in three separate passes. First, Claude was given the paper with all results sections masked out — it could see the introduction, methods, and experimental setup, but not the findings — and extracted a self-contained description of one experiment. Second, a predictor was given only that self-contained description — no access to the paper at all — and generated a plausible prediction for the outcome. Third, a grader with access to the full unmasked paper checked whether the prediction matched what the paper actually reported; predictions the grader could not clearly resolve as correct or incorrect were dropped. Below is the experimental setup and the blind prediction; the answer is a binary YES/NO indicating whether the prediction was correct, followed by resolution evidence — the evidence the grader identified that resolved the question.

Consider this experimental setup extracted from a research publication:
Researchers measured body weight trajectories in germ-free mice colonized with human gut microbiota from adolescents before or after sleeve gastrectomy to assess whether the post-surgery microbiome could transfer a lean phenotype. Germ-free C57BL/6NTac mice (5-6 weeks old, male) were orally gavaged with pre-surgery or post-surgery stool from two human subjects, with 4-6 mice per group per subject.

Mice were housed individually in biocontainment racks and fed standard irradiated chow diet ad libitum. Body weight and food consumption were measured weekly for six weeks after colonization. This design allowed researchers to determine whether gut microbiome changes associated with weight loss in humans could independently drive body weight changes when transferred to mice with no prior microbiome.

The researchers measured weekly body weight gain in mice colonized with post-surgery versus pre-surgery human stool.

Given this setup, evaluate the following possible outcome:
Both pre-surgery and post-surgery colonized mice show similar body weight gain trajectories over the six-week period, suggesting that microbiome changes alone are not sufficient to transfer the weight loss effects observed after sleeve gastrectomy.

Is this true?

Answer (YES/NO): YES